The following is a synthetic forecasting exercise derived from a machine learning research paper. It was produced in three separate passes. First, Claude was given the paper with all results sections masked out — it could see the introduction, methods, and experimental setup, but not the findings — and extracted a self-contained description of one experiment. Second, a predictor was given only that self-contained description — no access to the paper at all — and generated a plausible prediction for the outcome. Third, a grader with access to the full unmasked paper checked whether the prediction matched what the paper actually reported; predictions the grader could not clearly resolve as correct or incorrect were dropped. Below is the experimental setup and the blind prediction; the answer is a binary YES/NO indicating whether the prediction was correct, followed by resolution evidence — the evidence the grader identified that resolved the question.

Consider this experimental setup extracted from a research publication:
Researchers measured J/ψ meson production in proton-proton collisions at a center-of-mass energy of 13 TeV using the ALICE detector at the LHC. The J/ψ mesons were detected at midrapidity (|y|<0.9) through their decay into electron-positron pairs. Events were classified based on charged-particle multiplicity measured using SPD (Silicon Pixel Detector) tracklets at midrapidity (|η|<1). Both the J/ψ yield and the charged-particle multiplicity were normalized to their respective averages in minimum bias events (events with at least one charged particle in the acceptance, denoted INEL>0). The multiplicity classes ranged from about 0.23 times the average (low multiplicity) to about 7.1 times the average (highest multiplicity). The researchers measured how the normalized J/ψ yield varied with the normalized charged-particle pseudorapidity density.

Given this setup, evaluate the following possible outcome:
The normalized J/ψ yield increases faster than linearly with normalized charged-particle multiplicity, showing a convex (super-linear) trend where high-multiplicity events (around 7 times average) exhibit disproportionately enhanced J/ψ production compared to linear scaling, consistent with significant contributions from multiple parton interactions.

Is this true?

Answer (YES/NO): YES